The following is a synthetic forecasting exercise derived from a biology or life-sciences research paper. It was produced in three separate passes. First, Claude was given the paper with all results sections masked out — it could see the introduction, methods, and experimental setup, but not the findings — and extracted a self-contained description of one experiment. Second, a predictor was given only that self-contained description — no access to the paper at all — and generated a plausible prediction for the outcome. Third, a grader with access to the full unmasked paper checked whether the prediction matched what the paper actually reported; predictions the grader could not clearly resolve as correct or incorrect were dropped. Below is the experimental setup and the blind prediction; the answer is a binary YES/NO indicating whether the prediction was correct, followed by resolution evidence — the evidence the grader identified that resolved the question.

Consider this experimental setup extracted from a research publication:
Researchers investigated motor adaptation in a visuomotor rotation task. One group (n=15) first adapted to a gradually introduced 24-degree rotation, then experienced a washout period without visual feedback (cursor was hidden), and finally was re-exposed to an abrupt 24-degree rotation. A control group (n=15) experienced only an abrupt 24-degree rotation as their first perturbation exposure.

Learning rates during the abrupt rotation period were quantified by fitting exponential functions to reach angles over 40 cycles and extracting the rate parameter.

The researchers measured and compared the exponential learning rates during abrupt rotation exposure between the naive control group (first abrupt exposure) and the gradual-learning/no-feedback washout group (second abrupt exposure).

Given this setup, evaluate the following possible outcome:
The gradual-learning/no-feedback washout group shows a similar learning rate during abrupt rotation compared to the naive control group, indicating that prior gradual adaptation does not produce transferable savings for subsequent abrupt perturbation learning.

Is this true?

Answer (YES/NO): NO